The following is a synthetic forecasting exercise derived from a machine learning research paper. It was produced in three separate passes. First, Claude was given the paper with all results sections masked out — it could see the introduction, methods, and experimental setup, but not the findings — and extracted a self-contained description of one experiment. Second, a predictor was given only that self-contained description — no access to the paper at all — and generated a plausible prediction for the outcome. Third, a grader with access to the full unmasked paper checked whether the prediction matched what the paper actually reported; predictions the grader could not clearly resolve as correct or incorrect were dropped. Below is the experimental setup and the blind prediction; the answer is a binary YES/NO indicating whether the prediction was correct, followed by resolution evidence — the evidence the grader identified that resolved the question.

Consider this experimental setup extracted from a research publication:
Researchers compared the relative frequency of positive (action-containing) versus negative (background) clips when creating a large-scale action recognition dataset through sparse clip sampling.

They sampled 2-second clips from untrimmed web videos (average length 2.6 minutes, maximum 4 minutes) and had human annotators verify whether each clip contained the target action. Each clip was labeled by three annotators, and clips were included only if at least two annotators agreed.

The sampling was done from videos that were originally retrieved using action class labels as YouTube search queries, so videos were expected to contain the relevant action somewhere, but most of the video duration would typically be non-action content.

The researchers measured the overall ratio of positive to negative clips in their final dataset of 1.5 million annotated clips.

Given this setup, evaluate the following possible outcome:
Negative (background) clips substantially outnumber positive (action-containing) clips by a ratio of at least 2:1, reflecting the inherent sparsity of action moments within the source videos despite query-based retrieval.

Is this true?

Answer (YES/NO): NO